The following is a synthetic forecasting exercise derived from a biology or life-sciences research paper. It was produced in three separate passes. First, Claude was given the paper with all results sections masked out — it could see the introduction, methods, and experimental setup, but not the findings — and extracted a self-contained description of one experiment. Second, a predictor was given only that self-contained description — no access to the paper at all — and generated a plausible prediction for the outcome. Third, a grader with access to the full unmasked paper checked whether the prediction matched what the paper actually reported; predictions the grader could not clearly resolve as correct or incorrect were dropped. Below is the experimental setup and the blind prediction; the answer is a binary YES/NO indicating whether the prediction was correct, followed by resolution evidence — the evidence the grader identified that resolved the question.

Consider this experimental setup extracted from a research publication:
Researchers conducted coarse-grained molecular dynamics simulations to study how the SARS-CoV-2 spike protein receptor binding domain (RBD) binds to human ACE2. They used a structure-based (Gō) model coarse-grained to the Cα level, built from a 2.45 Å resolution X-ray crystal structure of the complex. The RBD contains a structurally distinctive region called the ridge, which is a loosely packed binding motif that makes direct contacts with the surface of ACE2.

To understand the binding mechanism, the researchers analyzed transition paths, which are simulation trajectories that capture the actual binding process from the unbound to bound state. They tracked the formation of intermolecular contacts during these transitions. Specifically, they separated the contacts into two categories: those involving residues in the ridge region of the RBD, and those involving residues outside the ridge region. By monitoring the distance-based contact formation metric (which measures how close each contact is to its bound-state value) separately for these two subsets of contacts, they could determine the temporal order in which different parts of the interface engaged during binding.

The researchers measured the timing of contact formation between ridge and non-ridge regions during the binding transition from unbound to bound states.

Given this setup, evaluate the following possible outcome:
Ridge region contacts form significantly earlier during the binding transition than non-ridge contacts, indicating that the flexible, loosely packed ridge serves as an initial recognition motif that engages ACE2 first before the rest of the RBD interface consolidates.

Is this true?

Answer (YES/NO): YES